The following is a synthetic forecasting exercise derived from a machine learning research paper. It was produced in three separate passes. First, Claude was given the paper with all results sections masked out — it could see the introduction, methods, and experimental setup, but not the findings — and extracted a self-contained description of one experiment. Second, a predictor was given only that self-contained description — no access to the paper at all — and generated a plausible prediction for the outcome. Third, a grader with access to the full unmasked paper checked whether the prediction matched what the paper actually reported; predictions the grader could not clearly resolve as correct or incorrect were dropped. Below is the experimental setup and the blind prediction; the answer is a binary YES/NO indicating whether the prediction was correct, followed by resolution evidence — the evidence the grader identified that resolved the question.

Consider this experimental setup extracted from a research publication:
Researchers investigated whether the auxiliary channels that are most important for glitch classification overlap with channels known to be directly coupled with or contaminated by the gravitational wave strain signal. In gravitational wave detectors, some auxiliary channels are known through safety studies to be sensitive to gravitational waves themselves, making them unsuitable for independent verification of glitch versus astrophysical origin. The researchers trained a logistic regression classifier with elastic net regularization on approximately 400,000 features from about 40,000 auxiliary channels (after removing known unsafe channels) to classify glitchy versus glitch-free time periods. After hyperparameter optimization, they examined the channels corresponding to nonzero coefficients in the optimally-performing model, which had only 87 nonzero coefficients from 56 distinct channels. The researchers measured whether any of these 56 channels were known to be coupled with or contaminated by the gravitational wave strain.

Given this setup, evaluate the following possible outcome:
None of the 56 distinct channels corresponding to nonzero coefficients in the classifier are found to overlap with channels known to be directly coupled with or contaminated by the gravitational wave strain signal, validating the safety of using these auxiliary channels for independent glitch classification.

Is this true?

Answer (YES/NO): YES